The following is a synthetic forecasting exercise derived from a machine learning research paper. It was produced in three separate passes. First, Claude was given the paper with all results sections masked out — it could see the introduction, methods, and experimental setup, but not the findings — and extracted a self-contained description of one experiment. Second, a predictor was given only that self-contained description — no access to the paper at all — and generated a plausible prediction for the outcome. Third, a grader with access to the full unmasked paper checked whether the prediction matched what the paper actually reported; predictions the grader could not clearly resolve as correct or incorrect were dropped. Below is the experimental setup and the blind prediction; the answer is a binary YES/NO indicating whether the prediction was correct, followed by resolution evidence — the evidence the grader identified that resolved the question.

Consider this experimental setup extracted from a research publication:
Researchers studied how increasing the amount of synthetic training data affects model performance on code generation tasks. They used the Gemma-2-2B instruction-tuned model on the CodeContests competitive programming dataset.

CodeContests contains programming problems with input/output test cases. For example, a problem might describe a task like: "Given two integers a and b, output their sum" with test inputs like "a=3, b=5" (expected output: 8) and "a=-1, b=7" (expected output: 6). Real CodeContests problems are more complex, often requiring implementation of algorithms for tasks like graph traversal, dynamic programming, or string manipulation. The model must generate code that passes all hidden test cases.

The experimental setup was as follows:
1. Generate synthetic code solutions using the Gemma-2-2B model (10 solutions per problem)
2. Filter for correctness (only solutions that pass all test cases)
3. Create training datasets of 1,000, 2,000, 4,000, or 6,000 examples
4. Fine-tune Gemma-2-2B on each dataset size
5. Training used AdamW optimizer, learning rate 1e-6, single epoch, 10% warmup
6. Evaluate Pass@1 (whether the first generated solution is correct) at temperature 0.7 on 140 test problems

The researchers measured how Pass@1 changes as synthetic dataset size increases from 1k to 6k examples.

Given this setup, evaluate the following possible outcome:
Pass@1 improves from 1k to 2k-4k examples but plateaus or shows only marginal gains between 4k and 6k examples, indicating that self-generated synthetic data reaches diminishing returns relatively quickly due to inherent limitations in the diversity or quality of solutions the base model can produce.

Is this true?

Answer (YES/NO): NO